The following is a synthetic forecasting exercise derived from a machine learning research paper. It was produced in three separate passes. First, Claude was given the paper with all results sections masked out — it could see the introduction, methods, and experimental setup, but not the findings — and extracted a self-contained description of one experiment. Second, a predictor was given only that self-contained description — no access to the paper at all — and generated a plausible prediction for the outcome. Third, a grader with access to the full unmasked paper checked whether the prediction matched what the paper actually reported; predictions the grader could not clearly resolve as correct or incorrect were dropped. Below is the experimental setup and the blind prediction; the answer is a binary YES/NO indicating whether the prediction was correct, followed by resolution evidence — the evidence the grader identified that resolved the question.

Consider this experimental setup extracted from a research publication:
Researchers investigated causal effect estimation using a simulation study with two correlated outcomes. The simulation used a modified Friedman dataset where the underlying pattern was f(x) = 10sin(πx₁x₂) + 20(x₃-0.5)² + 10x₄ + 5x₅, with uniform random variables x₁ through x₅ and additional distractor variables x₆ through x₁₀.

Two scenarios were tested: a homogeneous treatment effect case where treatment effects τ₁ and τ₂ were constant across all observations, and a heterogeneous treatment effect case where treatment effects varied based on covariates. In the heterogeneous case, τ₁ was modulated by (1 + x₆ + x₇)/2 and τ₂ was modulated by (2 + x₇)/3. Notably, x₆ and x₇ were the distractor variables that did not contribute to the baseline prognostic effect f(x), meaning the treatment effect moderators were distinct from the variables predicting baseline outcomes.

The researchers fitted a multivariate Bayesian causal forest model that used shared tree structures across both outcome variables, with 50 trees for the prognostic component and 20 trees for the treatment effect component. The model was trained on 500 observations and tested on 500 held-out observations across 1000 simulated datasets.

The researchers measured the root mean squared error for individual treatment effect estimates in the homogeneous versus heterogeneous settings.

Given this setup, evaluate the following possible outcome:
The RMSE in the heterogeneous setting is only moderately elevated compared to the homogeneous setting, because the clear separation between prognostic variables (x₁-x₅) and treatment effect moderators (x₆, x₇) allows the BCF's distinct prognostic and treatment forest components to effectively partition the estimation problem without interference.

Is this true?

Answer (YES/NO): YES